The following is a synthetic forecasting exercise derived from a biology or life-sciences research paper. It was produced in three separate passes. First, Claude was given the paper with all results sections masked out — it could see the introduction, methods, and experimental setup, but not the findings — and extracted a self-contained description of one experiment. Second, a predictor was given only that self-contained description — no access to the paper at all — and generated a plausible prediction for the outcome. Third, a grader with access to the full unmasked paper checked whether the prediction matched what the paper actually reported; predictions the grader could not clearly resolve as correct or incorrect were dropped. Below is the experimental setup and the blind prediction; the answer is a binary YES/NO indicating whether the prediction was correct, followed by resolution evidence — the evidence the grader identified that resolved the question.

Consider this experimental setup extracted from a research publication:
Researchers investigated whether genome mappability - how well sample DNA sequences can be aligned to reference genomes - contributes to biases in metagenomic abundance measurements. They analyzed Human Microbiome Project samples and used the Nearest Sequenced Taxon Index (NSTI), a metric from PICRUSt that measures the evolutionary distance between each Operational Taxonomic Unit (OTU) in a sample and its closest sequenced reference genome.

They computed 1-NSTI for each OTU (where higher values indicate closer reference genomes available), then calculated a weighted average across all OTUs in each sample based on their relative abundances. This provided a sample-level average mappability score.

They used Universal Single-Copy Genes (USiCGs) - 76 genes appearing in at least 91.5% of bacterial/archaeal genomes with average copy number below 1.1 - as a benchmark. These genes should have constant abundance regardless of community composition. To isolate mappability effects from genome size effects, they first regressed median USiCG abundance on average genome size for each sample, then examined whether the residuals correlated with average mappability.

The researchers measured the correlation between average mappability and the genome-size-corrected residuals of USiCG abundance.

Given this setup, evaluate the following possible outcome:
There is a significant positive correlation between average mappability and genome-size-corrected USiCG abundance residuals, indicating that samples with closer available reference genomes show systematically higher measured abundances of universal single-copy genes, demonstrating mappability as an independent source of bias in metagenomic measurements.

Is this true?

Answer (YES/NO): NO